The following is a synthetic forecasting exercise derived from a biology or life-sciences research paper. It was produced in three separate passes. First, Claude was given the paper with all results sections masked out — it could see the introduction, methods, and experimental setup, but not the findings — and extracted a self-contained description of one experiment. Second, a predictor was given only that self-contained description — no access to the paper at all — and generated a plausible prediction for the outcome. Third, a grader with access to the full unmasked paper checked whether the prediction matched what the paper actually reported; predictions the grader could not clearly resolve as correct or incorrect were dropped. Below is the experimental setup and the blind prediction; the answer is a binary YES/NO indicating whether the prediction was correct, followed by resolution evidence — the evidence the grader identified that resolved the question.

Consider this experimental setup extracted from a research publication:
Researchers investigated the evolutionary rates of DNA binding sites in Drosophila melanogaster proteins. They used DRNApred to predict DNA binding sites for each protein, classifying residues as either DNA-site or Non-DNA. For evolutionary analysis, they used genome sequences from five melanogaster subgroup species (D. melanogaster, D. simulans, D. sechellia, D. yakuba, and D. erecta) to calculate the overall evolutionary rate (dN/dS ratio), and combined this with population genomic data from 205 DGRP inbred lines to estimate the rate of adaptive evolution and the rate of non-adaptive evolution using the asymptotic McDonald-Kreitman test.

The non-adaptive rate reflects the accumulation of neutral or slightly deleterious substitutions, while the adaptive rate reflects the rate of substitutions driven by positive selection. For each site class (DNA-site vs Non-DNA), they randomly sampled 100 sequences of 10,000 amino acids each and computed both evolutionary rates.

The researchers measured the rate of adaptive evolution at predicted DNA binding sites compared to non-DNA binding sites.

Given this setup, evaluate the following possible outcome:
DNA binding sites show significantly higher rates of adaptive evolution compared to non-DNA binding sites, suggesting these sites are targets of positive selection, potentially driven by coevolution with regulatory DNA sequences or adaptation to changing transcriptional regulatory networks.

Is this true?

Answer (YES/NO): YES